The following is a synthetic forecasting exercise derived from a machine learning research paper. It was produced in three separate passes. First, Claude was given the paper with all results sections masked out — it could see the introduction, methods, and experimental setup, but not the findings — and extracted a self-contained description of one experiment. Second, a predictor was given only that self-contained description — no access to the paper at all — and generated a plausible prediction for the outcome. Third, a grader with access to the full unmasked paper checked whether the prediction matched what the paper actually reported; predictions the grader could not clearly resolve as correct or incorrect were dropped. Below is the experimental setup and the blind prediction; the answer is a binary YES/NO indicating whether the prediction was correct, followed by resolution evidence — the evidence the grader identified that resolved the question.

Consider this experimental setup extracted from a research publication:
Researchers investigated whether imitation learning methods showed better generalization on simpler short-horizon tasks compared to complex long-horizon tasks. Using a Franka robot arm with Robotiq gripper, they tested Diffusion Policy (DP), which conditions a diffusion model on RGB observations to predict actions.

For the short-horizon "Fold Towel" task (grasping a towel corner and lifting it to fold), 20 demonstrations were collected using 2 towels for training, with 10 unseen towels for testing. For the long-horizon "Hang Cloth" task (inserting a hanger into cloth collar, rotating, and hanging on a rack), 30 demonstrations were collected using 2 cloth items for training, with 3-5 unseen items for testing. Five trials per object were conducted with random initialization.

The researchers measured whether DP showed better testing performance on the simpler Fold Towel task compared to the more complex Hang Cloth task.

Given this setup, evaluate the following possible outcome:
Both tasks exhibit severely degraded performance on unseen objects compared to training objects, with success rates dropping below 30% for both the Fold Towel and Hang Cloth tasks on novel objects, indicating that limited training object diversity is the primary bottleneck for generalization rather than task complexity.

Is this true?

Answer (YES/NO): NO